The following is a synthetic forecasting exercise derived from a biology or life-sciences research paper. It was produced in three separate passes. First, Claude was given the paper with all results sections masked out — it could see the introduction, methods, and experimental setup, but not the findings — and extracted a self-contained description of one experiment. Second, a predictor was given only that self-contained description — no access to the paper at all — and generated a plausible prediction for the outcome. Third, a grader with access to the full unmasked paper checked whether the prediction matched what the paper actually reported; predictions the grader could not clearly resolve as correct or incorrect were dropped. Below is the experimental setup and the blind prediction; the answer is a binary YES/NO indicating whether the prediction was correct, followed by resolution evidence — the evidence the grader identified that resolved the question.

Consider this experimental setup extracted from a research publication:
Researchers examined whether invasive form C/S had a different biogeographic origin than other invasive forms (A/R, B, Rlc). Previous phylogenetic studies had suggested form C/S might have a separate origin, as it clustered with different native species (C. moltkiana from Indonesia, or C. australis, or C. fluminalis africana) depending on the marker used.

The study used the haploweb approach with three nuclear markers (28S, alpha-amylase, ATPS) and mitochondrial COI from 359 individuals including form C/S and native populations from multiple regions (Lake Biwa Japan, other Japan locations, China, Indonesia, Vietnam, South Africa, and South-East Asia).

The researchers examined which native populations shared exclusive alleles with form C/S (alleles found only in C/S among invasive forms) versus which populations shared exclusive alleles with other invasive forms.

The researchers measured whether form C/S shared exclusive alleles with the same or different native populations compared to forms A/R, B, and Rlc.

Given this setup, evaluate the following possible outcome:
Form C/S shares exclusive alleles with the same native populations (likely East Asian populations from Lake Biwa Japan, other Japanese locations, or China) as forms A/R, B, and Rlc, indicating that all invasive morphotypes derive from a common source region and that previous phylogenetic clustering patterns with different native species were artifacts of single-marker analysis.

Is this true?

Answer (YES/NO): NO